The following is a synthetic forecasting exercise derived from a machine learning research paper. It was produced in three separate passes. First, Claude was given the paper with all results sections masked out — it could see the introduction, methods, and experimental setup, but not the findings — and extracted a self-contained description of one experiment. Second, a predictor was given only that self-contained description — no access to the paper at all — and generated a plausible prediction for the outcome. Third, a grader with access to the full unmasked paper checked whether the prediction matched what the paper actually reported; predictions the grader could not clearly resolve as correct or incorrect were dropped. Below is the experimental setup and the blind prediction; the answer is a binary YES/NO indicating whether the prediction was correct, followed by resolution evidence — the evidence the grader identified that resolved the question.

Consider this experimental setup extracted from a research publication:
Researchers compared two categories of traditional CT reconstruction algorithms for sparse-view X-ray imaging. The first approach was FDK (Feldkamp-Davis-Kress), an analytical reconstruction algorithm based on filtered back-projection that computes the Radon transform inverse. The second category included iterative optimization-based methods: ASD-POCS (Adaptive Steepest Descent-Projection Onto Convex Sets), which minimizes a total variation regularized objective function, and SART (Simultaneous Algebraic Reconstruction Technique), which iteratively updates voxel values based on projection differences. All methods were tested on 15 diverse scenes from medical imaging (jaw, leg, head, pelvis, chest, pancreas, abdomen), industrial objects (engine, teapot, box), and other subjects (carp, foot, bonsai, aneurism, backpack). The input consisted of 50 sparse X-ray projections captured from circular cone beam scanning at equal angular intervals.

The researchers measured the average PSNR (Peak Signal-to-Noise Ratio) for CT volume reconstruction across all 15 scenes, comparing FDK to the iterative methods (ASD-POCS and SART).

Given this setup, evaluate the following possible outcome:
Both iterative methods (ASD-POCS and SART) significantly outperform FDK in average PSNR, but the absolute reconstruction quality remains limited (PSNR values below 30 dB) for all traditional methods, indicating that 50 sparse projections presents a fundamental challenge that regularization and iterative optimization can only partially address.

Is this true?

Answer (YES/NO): NO